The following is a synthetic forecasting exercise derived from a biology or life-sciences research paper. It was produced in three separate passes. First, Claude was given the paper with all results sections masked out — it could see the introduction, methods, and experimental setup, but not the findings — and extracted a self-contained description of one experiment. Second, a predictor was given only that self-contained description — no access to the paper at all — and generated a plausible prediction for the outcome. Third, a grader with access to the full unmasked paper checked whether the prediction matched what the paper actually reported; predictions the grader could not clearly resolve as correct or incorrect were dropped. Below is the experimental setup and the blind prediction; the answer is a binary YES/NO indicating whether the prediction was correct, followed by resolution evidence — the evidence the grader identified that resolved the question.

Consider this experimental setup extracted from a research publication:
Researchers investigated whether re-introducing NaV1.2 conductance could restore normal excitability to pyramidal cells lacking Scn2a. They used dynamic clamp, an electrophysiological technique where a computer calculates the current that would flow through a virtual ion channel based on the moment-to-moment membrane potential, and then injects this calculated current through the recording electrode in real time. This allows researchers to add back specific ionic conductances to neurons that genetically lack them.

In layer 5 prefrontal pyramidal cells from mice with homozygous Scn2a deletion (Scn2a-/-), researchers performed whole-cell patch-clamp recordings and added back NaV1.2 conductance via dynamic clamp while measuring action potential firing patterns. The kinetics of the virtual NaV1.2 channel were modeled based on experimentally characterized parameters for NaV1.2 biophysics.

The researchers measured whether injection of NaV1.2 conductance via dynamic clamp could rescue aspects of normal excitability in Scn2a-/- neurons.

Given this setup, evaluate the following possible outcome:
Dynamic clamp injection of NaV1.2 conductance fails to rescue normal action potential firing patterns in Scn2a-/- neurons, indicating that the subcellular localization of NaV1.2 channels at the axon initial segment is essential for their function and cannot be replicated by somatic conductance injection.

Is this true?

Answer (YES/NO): NO